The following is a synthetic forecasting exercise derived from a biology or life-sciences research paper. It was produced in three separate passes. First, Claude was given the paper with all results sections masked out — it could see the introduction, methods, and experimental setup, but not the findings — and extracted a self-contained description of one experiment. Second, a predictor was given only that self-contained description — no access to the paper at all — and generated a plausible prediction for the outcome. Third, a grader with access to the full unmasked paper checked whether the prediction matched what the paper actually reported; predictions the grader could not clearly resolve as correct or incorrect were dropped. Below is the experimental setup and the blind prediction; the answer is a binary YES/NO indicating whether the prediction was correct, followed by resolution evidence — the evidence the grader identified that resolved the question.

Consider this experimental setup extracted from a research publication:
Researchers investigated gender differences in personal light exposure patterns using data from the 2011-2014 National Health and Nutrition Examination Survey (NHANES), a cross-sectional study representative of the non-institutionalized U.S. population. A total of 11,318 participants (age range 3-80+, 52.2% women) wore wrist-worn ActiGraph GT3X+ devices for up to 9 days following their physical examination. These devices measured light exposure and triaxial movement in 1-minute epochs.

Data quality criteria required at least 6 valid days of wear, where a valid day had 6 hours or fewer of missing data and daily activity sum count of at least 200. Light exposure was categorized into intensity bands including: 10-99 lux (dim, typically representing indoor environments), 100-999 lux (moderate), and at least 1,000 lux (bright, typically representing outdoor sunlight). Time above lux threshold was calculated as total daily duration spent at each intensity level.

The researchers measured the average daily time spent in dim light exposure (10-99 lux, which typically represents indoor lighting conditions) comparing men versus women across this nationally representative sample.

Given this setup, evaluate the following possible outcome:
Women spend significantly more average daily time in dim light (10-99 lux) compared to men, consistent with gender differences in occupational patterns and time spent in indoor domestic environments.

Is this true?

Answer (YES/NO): YES